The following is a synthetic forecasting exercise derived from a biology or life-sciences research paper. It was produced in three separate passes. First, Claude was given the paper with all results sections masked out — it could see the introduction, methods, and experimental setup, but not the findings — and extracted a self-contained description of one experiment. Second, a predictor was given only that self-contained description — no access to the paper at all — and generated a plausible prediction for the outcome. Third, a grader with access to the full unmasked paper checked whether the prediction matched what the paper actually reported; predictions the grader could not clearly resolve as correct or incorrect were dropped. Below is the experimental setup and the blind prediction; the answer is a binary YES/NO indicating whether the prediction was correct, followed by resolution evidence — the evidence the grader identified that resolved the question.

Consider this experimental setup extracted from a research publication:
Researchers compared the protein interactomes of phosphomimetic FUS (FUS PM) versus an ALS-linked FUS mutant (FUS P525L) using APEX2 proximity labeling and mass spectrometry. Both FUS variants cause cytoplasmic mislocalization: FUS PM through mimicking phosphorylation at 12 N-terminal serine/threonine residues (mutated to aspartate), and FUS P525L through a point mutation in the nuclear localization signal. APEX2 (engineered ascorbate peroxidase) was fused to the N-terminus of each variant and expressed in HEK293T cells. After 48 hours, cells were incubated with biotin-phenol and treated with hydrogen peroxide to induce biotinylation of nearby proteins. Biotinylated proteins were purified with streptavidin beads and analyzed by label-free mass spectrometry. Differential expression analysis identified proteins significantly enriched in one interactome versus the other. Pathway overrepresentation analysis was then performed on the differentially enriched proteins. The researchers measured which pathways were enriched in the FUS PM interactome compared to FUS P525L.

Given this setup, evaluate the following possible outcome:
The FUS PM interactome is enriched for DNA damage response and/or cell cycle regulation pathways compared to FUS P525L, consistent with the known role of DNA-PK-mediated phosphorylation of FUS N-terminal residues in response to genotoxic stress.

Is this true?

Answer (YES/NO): YES